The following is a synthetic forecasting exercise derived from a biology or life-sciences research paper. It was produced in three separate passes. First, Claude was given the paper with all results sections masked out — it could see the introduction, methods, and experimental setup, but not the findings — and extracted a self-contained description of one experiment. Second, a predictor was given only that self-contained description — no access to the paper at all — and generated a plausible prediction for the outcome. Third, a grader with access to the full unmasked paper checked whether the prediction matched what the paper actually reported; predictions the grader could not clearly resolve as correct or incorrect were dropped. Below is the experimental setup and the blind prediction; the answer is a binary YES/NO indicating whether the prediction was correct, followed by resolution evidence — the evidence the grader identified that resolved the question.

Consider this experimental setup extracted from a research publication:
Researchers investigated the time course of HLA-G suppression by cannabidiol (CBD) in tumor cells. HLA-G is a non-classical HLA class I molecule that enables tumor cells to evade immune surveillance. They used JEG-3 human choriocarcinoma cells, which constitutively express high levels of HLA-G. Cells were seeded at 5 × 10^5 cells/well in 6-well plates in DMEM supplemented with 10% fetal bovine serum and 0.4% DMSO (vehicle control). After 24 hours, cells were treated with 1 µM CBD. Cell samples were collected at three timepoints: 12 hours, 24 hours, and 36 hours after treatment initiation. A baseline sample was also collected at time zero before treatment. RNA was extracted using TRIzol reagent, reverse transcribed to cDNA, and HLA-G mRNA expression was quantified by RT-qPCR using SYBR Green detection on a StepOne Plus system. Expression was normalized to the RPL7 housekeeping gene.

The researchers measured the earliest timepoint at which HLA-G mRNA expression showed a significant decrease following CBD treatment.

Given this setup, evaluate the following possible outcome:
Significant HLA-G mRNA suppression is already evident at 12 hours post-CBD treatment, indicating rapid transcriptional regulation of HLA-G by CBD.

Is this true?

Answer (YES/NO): YES